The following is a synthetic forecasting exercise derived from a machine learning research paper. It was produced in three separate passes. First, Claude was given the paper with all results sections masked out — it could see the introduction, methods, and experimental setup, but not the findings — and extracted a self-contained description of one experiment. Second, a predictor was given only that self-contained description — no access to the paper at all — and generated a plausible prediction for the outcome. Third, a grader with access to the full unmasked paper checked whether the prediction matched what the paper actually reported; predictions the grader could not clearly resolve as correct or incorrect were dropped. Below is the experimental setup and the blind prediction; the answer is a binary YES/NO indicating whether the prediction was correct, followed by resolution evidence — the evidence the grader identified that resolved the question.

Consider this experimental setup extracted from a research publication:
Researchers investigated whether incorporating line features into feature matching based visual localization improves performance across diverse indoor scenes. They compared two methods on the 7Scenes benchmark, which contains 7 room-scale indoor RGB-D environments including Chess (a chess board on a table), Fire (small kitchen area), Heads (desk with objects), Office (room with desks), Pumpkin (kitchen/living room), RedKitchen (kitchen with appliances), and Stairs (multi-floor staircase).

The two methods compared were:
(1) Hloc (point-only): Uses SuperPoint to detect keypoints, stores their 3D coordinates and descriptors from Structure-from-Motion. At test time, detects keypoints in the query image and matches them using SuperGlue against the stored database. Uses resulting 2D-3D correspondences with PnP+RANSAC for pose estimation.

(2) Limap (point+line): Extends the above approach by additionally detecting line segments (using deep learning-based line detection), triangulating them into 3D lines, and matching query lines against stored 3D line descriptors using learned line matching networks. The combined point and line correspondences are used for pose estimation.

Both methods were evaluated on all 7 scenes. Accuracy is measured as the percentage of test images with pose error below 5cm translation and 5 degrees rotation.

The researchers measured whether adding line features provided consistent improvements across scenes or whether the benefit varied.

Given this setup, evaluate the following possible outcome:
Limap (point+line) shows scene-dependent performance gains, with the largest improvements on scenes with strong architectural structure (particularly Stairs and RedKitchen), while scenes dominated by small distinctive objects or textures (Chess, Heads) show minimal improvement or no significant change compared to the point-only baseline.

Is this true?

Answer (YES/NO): NO